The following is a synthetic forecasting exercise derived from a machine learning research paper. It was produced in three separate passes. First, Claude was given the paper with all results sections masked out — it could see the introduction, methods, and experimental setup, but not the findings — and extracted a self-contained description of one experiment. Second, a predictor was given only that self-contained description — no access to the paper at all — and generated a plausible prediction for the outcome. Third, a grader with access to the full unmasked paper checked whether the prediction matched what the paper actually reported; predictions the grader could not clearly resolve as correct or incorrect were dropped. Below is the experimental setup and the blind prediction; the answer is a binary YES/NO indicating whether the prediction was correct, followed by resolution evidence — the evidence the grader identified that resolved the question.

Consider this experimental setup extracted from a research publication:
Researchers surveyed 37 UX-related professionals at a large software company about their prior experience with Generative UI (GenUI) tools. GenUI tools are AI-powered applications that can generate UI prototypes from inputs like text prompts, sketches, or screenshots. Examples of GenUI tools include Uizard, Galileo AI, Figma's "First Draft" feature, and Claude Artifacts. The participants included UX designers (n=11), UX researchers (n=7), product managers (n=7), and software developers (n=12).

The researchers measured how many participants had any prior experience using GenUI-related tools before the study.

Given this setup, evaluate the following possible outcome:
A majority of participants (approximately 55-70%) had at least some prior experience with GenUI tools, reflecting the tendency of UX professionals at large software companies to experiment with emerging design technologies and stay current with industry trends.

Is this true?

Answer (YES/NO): NO